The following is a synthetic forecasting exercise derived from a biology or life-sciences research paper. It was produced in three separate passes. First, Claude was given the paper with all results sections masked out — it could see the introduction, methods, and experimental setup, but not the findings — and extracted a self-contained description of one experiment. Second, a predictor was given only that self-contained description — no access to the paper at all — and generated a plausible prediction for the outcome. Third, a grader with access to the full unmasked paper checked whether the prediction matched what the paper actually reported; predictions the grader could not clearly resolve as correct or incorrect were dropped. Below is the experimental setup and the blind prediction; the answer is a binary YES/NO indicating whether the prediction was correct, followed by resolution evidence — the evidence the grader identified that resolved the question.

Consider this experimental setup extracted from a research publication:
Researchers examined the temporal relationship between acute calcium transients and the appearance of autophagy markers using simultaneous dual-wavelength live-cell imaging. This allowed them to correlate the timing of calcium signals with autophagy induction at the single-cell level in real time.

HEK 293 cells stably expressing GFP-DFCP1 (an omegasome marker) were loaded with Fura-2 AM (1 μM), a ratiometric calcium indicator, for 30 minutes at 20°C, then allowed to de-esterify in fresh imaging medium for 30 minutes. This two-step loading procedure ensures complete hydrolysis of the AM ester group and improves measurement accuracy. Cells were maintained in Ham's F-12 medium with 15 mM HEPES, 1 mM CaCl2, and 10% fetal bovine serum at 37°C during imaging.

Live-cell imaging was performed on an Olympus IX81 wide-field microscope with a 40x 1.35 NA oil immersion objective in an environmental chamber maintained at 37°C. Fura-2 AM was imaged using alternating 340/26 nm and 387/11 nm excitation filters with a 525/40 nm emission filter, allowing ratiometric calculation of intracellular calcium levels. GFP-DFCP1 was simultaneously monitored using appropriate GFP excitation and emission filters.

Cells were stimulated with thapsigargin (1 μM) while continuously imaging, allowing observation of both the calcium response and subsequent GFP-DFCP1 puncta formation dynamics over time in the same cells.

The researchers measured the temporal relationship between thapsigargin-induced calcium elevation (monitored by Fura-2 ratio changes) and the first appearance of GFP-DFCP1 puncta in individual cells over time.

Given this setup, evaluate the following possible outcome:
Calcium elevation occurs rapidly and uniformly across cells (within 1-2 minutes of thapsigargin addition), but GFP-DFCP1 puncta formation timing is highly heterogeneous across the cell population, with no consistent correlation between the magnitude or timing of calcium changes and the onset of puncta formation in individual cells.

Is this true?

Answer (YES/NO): NO